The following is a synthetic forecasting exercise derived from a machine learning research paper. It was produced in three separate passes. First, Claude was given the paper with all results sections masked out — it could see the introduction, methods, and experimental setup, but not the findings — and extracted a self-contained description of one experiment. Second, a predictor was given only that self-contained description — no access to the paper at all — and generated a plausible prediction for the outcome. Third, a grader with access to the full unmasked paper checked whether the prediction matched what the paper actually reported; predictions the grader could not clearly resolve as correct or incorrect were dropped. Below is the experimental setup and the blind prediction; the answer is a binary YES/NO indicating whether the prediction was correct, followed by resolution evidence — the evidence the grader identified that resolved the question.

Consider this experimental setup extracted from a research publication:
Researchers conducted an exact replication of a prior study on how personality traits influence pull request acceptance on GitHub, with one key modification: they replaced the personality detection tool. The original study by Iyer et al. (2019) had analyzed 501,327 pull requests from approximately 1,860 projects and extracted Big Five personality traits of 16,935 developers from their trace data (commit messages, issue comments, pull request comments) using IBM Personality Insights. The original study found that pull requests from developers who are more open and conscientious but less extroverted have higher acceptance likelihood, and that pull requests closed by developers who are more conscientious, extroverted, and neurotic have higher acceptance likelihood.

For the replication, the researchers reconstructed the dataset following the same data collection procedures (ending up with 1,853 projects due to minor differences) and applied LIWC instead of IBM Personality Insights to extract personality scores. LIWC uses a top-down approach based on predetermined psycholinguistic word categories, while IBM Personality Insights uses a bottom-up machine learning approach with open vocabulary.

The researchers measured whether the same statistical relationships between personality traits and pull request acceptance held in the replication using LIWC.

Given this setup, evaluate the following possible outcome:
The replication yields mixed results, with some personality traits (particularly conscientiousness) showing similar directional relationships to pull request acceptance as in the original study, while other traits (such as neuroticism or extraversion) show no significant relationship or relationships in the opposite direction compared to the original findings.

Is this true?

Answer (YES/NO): NO